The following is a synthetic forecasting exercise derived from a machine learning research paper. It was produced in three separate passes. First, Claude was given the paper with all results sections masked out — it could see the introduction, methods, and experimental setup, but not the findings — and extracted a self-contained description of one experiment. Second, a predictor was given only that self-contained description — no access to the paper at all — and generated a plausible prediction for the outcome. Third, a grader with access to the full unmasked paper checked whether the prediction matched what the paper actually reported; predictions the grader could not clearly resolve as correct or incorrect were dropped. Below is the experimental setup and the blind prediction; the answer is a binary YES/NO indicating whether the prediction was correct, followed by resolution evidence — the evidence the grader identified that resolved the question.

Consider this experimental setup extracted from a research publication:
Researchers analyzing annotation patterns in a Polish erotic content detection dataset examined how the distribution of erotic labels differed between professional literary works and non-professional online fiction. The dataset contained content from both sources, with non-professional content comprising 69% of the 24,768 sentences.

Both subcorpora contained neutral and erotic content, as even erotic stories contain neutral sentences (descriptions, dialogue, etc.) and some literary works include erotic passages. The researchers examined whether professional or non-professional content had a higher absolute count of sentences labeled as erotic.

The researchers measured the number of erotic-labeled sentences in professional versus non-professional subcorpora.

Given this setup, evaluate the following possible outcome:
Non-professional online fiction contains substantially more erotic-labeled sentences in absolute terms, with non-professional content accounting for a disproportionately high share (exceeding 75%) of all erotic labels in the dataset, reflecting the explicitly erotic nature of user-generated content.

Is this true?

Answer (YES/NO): NO